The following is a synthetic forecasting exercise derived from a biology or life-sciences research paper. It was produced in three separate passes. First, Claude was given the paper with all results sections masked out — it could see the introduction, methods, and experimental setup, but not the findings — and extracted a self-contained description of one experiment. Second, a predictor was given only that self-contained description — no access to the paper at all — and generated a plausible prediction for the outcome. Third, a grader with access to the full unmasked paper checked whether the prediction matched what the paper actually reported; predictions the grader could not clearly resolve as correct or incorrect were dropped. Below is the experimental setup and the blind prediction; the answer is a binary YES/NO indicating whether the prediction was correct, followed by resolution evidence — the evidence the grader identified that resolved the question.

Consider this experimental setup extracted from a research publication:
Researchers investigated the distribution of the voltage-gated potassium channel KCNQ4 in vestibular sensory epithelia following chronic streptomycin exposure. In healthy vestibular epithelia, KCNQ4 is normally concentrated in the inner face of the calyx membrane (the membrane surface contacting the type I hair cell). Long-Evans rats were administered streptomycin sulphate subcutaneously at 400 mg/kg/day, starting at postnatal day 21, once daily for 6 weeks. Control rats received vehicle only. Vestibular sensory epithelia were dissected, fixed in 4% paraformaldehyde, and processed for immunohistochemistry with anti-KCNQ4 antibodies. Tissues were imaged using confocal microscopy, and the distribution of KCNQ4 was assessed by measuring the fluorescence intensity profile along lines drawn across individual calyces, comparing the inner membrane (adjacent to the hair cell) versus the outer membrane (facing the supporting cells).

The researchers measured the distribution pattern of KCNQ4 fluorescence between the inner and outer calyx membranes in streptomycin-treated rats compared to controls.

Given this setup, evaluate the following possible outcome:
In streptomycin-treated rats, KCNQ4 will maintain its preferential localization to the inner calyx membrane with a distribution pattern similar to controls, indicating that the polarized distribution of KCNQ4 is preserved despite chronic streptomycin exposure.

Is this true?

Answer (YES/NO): NO